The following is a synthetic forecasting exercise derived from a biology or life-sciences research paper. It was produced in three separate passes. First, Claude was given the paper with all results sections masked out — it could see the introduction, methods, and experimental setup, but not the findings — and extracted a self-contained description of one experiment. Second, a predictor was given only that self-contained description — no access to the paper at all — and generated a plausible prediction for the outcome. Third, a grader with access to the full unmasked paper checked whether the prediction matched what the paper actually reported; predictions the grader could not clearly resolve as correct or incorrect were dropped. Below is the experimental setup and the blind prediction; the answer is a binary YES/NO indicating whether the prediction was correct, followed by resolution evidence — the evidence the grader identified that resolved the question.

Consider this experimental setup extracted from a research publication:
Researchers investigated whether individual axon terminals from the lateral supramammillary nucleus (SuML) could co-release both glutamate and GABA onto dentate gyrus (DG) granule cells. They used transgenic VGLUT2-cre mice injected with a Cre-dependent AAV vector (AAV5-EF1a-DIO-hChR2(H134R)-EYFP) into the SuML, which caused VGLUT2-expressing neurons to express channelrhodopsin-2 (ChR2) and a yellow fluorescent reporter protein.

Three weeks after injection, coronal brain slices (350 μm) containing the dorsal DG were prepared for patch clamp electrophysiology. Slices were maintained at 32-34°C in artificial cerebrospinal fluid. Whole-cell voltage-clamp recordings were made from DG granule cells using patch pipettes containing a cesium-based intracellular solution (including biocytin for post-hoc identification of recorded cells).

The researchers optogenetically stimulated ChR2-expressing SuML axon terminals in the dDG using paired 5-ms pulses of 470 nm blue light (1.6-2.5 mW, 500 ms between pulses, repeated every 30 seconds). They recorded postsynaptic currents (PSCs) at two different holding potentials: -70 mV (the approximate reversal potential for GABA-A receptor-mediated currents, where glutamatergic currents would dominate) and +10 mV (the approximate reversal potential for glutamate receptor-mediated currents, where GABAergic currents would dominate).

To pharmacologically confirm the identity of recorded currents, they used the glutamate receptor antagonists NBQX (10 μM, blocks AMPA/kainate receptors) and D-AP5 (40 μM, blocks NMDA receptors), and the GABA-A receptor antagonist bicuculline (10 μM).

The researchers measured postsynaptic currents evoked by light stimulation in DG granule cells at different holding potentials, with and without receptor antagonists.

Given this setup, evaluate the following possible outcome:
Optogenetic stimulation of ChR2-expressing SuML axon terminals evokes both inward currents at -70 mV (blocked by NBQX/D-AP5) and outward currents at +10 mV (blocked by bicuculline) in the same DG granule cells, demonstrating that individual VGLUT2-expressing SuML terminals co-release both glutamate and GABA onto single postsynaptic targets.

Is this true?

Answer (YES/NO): YES